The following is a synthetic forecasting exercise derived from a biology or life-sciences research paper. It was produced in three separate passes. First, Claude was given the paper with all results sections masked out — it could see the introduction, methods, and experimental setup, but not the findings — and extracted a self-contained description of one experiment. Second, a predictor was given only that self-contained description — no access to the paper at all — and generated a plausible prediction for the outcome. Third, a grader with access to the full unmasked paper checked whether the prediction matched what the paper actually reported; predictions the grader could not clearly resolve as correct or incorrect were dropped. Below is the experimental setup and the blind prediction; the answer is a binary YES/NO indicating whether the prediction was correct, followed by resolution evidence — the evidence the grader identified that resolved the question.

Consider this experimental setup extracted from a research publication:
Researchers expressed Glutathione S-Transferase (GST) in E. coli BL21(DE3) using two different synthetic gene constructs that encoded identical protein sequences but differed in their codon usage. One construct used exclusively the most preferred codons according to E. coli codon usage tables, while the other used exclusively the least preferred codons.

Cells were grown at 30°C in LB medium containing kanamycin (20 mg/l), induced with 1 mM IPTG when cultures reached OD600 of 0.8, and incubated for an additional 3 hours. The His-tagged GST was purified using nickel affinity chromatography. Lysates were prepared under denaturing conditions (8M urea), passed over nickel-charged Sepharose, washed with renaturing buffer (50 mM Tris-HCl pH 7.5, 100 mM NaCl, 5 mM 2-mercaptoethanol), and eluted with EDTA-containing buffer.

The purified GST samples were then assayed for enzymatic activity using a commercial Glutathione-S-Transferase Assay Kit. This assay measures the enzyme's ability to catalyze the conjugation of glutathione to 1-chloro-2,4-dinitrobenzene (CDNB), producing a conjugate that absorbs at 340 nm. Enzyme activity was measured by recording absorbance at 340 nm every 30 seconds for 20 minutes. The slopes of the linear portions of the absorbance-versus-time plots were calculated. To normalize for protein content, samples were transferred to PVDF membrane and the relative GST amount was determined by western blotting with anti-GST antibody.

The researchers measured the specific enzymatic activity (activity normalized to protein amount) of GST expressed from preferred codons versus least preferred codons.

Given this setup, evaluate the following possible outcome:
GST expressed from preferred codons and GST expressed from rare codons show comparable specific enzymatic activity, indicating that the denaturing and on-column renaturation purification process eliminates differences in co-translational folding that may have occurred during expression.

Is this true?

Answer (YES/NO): NO